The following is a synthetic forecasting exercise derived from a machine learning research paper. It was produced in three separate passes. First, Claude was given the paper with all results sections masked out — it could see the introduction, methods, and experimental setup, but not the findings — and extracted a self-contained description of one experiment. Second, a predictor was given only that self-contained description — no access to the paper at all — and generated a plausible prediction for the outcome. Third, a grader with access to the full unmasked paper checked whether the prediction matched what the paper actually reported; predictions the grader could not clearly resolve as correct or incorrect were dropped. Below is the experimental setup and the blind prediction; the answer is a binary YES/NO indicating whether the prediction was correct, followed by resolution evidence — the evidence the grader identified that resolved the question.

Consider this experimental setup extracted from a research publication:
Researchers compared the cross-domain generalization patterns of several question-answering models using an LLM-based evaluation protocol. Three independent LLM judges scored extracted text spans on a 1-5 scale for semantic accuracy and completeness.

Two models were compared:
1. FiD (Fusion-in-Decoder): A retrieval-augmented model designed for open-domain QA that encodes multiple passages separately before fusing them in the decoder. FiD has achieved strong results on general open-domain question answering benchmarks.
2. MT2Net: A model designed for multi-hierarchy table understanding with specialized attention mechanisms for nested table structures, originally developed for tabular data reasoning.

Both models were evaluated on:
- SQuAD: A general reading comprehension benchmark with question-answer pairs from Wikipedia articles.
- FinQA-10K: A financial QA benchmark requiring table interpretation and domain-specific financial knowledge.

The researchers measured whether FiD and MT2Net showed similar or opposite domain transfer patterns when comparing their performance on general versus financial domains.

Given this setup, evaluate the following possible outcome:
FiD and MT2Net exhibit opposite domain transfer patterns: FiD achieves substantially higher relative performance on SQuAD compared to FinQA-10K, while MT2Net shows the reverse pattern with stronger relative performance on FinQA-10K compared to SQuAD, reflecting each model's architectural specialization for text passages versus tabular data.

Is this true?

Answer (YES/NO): YES